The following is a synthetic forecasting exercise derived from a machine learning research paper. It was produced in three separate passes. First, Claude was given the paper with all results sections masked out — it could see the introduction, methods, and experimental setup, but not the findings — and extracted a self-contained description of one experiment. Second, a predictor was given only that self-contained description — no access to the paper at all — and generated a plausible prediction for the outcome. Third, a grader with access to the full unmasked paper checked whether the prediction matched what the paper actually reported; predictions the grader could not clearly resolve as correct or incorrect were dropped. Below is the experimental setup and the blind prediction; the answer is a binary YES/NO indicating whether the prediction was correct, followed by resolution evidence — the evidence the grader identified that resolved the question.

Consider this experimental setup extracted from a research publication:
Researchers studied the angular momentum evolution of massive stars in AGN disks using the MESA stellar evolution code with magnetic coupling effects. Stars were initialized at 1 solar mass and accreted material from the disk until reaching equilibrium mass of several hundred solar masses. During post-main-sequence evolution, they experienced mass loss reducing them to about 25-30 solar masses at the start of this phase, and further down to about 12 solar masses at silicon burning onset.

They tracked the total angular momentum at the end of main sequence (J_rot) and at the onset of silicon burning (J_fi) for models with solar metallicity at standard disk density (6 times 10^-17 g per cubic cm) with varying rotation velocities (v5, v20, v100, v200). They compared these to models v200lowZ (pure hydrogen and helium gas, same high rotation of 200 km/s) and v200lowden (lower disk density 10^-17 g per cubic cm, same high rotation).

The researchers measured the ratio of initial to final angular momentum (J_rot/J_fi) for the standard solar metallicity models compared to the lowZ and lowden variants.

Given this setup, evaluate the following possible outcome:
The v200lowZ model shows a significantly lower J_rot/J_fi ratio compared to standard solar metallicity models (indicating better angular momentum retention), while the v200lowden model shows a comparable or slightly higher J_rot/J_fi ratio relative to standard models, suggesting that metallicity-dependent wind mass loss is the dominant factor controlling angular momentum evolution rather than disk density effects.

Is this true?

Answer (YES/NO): NO